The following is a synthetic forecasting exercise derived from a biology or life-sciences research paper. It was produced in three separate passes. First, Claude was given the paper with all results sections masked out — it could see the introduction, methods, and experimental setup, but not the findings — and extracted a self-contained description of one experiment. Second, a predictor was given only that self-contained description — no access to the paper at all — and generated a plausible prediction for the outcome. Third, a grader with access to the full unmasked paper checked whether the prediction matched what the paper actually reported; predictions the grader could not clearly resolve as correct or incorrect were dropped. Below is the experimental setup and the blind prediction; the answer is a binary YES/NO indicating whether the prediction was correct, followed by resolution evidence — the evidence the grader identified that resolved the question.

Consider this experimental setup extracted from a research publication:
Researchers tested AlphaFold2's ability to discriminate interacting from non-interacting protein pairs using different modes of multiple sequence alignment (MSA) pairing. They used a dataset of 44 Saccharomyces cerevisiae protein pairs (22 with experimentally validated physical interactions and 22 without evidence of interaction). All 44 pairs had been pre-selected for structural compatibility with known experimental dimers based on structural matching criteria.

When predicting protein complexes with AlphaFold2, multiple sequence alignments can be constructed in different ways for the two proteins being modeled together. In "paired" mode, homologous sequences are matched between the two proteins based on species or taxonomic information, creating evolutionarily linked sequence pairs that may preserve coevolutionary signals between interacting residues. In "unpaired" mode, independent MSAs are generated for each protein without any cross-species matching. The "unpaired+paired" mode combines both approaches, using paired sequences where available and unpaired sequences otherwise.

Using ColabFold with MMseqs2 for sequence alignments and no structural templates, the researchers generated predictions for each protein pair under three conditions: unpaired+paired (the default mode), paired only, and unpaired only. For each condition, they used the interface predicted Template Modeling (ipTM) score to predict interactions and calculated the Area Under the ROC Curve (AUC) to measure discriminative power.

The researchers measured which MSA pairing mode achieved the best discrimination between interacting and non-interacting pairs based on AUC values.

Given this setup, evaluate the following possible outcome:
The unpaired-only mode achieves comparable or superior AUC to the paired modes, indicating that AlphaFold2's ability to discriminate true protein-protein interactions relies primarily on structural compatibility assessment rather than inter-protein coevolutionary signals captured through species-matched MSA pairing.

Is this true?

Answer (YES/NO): YES